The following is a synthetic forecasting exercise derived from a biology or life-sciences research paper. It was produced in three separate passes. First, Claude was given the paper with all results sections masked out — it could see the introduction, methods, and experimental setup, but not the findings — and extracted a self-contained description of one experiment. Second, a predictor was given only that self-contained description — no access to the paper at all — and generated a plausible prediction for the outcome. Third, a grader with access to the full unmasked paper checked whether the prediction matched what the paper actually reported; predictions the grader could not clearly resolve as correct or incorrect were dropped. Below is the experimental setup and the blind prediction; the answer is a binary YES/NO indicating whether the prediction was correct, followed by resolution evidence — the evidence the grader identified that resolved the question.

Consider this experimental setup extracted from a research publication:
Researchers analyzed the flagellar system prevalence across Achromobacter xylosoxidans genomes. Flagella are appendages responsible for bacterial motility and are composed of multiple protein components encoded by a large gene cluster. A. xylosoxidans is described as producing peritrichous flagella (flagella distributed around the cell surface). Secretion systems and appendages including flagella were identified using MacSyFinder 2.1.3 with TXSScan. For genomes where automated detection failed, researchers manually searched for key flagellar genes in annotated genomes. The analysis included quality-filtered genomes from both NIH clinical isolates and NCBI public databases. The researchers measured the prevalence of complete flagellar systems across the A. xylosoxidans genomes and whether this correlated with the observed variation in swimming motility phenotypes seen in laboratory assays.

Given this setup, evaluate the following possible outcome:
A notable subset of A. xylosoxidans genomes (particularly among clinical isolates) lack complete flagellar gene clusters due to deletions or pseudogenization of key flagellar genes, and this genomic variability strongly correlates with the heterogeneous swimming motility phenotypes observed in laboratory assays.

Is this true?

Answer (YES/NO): NO